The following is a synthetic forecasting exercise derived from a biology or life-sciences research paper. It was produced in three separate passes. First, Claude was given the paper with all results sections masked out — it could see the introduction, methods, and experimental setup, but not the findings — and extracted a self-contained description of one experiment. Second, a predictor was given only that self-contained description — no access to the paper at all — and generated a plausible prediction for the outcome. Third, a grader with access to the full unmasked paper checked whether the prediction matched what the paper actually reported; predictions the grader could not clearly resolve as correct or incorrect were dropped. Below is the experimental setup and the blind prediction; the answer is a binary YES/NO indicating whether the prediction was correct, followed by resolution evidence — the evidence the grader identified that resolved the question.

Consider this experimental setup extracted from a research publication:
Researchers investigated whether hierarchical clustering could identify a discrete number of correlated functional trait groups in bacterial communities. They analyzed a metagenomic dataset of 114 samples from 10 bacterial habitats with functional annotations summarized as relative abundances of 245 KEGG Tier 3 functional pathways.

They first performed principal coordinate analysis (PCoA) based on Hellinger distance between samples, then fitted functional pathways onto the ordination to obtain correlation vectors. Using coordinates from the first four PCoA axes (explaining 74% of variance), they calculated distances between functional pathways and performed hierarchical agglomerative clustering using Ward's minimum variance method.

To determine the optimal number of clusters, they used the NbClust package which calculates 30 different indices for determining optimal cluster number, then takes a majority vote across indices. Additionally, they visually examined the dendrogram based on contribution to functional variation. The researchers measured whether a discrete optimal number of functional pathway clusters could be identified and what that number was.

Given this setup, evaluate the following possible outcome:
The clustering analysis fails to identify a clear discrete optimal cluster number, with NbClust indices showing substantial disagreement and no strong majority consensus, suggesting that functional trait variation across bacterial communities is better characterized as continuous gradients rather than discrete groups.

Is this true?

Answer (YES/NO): NO